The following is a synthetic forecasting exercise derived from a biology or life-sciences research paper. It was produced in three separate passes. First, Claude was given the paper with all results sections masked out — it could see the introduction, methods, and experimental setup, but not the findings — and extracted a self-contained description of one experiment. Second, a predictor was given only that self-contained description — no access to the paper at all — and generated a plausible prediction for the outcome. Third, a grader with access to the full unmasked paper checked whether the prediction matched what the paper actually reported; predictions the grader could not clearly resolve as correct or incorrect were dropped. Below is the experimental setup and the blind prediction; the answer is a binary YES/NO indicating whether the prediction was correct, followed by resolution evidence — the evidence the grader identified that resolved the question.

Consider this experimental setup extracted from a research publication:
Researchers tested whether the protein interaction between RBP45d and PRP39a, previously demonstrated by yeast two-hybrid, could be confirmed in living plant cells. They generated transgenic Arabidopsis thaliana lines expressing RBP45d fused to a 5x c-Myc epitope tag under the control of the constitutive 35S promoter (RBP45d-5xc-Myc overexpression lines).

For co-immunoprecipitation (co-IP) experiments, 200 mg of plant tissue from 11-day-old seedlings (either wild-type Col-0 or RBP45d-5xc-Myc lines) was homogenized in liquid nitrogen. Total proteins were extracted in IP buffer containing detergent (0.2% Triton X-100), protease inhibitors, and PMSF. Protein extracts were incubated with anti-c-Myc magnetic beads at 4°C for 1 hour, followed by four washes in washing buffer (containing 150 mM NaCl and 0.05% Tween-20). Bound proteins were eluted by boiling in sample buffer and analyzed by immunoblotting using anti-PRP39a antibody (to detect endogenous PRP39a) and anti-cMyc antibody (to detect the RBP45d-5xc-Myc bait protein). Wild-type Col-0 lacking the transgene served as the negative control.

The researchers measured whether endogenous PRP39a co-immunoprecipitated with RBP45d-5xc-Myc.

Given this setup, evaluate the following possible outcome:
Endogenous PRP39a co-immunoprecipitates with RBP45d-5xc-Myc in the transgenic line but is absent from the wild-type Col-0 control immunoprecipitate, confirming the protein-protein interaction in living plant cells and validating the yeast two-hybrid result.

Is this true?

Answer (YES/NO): YES